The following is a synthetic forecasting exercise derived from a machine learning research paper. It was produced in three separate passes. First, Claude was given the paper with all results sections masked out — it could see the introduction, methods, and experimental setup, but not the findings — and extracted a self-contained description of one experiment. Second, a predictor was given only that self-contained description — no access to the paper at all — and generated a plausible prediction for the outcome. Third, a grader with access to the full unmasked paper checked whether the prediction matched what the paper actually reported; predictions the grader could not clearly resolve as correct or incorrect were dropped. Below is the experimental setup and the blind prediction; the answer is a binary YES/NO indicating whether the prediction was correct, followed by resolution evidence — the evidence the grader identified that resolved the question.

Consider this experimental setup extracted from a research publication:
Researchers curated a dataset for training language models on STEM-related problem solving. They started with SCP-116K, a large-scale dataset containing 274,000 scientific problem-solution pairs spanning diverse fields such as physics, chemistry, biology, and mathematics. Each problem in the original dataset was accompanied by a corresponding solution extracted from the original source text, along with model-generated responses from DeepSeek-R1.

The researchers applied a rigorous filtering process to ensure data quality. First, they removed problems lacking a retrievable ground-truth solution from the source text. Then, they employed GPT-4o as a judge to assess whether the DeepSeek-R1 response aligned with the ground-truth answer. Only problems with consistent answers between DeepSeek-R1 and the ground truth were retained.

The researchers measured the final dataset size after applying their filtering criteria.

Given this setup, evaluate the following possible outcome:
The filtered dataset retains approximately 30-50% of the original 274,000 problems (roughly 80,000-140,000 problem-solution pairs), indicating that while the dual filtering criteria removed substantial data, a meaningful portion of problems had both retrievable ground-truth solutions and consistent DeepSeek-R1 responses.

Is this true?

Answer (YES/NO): NO